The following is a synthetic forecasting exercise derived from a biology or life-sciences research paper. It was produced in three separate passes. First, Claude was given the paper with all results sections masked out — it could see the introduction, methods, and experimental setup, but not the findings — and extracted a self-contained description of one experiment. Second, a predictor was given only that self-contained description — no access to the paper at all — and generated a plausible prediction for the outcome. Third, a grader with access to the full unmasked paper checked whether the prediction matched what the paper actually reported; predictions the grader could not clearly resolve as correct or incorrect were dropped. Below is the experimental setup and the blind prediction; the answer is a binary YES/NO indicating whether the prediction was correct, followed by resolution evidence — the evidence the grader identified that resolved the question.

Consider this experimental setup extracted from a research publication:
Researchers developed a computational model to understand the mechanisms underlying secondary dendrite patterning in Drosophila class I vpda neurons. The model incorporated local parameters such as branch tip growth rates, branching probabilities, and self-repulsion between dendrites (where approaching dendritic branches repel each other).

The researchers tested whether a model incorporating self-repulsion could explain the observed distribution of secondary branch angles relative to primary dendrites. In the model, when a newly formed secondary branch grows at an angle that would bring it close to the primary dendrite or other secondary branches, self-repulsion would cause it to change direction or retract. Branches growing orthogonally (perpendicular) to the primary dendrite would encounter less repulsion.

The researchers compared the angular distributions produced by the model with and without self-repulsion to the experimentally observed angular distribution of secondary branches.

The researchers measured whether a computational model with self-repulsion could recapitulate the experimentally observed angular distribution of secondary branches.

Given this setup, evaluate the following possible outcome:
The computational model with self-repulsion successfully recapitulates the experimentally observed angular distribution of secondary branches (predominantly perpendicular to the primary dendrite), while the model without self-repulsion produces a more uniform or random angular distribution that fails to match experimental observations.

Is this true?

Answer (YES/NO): YES